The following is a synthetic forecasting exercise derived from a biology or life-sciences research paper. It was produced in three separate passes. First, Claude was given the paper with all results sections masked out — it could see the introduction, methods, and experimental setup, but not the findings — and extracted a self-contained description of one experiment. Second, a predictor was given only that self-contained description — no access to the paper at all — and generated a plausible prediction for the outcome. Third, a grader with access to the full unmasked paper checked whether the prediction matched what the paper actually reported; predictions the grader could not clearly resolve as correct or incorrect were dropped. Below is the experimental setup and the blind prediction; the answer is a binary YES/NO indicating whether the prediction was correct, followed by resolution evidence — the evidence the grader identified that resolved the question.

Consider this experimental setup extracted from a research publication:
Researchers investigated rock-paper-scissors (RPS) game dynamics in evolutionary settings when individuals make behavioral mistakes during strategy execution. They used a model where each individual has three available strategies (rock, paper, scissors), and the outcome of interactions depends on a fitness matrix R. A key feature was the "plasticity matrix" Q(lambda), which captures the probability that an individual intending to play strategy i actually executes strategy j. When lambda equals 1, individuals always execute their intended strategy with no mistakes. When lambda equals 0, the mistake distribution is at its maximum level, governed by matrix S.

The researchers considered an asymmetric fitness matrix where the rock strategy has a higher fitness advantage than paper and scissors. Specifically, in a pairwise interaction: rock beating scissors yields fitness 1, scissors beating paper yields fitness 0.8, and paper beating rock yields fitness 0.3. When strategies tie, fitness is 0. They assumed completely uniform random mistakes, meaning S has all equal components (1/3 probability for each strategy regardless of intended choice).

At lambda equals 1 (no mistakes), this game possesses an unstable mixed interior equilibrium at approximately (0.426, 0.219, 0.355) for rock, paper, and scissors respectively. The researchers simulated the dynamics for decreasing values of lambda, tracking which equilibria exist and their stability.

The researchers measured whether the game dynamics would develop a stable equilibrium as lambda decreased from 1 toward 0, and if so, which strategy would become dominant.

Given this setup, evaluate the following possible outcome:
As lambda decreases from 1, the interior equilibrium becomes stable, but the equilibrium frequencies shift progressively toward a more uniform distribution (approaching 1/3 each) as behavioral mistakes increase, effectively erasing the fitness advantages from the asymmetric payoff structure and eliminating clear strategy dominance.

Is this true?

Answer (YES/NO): NO